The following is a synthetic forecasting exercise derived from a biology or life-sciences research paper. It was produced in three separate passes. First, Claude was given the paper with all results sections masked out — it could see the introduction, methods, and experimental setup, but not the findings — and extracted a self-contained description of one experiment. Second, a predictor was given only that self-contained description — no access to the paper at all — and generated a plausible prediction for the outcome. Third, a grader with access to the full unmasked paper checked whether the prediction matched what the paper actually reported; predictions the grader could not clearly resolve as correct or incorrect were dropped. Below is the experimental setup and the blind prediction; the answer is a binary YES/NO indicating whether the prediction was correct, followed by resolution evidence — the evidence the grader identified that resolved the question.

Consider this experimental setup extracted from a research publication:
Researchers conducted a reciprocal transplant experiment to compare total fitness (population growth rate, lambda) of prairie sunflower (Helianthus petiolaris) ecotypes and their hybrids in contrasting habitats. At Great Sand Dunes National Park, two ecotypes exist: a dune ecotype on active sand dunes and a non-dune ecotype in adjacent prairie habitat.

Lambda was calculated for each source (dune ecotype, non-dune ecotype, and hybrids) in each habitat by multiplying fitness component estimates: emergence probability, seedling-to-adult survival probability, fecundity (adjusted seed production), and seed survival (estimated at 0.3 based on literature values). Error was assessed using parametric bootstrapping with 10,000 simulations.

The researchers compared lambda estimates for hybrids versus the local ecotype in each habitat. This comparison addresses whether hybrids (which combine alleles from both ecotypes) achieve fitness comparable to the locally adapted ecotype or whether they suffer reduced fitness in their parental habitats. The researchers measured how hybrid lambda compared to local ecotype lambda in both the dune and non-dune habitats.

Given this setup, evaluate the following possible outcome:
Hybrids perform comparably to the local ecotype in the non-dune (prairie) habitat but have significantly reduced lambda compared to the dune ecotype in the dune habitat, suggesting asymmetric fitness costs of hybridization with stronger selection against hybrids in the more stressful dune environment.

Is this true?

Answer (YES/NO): YES